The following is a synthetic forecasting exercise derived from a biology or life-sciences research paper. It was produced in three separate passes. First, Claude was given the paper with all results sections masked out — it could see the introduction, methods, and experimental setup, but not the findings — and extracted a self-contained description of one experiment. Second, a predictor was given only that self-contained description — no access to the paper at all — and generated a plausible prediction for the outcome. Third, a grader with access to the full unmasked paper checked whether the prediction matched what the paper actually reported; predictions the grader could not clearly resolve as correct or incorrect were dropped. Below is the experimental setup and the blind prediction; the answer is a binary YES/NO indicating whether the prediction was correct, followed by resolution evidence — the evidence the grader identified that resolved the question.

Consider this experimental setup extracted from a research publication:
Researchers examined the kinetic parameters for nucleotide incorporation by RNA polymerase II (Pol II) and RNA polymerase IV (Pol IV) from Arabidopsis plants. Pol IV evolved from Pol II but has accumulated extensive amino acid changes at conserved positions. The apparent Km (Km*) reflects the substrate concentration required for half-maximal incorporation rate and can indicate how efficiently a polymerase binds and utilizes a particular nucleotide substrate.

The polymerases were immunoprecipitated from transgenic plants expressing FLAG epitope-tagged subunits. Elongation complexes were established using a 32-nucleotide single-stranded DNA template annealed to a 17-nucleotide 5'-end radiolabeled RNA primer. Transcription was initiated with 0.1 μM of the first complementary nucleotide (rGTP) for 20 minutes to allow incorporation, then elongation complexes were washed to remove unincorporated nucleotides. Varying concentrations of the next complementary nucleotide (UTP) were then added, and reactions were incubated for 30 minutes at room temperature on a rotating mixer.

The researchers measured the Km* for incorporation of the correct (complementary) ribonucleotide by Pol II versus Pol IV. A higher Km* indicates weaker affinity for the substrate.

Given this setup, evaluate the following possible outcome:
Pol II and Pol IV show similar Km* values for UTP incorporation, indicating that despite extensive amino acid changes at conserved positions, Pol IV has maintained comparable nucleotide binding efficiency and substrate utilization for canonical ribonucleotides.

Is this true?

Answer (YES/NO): NO